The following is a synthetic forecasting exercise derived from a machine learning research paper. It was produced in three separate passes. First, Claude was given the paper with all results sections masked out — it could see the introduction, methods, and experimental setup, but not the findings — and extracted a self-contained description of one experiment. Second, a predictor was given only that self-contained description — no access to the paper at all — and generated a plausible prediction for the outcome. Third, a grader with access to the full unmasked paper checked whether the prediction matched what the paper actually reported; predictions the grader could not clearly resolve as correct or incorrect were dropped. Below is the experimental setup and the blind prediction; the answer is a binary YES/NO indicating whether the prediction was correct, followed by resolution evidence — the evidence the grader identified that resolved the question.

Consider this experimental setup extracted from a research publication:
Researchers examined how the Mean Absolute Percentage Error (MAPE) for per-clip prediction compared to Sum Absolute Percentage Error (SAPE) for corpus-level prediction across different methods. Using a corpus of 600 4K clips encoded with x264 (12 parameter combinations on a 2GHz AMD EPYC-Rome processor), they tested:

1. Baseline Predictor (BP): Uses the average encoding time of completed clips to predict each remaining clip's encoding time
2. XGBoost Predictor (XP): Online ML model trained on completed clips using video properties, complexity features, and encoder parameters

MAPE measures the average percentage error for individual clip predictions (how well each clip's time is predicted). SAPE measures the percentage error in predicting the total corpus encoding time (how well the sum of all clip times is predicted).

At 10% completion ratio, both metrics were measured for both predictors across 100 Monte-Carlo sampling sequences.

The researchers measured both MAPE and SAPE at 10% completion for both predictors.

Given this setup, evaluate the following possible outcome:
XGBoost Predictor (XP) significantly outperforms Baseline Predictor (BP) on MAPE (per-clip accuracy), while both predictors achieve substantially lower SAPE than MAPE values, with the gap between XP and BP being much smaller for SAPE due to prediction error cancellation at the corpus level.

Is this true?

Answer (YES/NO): YES